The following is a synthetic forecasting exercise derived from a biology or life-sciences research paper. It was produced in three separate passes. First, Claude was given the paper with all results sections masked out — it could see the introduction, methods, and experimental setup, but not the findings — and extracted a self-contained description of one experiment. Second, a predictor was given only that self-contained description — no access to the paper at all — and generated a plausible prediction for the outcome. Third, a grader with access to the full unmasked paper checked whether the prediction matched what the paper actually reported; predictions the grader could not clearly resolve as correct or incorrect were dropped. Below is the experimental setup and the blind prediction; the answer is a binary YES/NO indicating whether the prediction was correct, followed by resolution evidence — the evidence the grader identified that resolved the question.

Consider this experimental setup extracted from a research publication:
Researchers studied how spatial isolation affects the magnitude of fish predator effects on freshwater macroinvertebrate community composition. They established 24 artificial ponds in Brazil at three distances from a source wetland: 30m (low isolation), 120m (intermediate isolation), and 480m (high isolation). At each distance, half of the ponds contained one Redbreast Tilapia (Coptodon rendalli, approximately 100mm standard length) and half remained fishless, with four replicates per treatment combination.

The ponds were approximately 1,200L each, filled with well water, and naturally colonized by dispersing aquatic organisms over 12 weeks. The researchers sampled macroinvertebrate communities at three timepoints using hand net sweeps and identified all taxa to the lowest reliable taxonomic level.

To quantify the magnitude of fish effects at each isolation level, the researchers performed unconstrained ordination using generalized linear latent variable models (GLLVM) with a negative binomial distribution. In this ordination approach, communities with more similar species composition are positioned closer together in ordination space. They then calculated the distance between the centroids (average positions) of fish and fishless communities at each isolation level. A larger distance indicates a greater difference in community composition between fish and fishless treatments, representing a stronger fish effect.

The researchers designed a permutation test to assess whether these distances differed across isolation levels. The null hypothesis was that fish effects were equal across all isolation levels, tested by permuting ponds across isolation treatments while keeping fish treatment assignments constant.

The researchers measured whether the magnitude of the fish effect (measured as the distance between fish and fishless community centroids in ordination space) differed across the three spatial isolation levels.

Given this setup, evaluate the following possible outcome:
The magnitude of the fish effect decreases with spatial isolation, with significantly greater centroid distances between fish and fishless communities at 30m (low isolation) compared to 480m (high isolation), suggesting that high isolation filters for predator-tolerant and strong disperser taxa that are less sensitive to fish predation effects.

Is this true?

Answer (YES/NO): NO